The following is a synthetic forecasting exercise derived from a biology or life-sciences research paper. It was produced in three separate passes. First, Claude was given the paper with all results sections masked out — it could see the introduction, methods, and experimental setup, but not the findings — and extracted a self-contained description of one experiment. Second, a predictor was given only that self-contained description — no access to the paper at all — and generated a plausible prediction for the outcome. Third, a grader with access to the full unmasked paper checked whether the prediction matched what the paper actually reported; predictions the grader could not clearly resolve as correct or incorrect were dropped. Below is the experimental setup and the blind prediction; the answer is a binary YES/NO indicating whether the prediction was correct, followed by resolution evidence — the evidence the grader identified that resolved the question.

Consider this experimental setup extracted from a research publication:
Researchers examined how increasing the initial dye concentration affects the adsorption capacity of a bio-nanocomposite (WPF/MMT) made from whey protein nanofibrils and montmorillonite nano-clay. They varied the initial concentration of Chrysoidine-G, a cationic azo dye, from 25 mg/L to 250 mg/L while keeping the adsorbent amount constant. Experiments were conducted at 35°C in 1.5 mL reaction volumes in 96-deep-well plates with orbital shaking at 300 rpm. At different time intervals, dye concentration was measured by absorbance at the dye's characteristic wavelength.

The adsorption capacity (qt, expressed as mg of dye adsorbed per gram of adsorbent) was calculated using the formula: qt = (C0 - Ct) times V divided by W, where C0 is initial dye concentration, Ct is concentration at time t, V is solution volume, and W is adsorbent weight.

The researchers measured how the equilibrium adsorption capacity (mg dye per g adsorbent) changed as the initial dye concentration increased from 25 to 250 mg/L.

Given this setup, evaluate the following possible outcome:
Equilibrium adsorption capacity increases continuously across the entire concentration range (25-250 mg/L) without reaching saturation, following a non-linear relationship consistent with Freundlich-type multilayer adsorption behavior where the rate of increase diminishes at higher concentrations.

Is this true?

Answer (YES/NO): NO